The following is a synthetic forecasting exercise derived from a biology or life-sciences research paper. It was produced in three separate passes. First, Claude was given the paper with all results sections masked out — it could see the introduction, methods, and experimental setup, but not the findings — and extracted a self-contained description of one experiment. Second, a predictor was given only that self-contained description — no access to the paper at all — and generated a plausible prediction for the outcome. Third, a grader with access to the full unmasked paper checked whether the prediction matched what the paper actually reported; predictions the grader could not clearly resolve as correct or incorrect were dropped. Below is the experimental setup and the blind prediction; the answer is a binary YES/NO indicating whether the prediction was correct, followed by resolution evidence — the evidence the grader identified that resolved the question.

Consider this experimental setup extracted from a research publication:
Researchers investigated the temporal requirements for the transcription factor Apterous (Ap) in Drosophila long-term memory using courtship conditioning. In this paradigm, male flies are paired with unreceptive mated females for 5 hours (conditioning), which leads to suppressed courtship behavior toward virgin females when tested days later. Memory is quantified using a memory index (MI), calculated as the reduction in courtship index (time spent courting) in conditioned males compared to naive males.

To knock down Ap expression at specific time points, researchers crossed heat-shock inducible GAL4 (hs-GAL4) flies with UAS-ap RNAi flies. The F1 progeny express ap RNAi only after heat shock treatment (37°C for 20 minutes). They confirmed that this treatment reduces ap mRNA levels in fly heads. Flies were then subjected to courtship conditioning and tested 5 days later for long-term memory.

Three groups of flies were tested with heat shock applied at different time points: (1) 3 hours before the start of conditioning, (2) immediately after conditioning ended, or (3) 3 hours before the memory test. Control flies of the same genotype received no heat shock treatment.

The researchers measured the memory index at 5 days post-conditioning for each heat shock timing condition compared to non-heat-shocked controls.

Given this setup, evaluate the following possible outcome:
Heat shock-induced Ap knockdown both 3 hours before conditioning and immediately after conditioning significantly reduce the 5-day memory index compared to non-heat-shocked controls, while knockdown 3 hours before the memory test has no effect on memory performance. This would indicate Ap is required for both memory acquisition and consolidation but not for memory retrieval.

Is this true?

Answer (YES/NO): YES